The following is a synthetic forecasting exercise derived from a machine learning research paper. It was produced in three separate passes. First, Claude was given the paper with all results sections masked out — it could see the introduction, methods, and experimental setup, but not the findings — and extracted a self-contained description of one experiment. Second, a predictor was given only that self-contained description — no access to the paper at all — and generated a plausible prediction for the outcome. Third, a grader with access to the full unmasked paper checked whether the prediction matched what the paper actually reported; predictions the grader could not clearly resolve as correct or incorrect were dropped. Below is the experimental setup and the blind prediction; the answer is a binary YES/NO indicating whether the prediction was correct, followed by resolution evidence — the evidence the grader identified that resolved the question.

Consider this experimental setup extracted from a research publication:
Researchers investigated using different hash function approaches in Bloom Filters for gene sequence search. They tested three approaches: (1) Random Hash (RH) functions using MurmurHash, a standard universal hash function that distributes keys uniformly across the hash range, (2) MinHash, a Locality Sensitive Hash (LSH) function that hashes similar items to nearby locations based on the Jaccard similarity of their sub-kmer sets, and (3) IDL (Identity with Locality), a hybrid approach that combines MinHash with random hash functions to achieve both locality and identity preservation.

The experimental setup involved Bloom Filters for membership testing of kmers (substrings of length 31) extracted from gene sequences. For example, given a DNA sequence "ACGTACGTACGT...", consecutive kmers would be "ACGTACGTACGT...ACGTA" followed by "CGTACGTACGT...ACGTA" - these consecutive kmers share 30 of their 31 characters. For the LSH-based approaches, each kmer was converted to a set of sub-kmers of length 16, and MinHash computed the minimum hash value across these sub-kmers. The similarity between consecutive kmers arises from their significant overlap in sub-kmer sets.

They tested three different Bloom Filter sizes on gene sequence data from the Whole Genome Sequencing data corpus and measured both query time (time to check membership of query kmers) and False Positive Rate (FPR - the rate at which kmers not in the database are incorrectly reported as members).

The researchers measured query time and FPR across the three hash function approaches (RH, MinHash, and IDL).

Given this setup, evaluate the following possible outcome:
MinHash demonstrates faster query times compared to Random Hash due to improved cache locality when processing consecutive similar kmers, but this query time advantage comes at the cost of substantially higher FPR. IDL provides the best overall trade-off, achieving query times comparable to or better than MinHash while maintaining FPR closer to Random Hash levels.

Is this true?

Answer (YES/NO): NO